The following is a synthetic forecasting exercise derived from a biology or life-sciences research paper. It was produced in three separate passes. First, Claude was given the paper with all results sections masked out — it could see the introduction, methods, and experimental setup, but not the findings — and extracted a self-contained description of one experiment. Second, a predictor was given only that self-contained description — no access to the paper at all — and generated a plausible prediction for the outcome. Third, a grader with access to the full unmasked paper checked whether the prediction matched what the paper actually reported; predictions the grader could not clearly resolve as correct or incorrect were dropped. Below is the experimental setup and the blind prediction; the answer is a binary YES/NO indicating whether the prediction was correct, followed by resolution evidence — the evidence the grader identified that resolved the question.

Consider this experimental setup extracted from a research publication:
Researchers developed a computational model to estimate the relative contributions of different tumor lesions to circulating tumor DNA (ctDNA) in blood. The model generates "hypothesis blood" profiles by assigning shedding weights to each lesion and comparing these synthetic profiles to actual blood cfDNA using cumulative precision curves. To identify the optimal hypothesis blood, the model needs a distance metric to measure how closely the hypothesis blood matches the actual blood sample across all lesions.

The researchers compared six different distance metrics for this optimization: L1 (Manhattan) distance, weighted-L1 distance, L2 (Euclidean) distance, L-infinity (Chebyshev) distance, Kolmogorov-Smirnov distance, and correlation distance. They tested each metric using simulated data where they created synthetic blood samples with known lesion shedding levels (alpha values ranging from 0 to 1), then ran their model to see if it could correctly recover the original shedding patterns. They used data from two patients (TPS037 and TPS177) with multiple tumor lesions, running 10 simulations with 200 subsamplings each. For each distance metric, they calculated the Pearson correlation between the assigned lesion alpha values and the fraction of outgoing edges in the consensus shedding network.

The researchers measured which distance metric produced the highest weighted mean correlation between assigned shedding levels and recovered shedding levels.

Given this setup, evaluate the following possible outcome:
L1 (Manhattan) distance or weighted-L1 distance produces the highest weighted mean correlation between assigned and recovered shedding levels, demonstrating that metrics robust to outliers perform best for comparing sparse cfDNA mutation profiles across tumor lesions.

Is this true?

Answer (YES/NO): NO